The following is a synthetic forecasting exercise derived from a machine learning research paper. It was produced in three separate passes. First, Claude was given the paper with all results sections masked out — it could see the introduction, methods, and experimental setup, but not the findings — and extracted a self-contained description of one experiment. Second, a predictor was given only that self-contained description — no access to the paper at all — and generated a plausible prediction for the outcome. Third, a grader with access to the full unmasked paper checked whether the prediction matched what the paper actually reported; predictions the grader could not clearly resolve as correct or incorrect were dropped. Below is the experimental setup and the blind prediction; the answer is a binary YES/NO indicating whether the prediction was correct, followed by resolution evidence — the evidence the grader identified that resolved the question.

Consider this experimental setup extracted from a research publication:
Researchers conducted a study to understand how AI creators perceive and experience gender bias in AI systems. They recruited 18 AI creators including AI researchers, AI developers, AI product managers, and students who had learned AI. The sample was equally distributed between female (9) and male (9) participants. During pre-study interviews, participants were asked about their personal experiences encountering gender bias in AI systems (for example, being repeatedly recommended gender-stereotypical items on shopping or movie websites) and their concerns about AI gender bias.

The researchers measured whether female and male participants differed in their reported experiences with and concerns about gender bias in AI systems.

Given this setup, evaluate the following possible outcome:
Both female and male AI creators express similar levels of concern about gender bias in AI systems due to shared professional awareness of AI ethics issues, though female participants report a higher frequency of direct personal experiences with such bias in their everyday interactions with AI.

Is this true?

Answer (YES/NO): NO